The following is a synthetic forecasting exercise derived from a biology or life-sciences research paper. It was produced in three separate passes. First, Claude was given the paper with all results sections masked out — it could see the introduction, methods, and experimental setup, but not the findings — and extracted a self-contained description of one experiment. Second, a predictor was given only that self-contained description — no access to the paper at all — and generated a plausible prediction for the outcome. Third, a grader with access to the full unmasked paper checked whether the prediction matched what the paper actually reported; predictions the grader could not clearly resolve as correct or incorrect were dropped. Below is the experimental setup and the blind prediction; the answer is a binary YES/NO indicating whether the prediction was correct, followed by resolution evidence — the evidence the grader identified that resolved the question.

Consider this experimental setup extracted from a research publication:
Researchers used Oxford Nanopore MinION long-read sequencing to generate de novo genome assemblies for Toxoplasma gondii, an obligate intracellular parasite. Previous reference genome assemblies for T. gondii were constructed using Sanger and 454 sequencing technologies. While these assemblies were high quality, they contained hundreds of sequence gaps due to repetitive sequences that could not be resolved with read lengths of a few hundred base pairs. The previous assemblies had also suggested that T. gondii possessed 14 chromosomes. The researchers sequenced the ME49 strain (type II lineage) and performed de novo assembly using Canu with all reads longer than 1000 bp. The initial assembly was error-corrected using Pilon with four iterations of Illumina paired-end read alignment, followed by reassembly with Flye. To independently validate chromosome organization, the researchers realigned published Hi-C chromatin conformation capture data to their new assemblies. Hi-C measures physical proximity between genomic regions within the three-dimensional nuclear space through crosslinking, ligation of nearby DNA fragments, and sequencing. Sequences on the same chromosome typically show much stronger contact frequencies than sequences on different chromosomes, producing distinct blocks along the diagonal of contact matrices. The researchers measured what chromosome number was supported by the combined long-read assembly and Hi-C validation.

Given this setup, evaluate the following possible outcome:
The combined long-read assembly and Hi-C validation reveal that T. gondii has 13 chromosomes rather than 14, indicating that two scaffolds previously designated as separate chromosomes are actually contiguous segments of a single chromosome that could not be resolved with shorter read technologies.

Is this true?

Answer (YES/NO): YES